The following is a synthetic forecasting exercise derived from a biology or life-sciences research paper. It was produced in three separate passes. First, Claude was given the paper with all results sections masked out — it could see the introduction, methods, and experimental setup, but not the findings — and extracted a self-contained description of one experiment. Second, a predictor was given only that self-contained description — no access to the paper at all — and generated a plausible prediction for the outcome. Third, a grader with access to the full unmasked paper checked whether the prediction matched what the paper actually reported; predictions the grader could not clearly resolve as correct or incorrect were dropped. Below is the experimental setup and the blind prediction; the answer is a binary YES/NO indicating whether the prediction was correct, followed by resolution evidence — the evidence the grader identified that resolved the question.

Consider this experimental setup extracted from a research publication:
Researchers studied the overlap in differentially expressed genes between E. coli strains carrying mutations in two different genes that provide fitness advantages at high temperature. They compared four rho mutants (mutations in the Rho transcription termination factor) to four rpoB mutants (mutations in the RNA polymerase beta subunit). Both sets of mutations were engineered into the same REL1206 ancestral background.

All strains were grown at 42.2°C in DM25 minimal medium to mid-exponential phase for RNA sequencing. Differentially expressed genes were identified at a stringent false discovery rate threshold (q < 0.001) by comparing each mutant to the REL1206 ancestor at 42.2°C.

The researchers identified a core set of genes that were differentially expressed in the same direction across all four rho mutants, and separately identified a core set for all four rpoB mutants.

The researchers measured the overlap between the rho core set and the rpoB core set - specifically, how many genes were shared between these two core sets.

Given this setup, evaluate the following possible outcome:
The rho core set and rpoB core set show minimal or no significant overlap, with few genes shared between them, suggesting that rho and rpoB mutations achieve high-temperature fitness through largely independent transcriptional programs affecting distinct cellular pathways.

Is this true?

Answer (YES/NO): NO